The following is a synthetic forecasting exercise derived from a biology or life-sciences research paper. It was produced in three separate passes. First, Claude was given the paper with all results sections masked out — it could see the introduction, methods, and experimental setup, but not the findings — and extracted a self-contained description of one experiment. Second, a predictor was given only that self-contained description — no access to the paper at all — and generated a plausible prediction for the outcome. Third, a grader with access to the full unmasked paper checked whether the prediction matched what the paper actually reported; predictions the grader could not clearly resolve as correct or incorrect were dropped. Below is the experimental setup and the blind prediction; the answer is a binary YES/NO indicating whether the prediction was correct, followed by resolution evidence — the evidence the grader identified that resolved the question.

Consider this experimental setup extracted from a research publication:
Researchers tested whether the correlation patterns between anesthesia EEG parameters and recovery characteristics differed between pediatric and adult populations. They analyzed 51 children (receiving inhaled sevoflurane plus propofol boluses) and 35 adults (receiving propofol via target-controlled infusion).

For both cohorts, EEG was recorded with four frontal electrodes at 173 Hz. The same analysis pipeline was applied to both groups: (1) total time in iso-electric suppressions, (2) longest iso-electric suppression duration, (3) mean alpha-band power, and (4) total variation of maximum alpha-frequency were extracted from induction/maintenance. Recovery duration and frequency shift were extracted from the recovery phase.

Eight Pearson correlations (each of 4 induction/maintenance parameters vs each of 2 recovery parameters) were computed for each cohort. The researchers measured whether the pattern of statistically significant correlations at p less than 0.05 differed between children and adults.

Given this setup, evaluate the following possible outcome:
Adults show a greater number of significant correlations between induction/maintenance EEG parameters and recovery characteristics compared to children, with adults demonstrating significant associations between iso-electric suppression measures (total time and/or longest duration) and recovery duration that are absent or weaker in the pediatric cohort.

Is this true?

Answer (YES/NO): NO